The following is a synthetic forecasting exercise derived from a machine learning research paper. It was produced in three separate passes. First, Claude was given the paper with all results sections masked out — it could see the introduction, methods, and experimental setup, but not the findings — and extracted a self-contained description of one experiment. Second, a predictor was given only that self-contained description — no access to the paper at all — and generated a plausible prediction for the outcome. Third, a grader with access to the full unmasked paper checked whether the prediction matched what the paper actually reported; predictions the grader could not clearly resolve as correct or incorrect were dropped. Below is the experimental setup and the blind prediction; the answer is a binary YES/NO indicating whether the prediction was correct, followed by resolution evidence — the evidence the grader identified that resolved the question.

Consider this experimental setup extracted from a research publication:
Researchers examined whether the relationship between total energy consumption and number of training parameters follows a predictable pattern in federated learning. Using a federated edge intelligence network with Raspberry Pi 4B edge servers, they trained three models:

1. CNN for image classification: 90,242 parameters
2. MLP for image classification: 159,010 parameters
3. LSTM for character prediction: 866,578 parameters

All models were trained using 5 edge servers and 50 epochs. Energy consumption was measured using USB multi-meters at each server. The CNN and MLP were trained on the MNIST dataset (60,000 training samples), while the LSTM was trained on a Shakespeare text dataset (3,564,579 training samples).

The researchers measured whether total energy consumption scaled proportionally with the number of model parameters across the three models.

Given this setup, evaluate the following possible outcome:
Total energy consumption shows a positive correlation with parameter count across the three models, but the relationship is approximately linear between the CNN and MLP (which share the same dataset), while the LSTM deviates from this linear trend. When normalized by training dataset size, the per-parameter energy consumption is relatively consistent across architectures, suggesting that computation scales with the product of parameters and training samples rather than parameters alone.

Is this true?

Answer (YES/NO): NO